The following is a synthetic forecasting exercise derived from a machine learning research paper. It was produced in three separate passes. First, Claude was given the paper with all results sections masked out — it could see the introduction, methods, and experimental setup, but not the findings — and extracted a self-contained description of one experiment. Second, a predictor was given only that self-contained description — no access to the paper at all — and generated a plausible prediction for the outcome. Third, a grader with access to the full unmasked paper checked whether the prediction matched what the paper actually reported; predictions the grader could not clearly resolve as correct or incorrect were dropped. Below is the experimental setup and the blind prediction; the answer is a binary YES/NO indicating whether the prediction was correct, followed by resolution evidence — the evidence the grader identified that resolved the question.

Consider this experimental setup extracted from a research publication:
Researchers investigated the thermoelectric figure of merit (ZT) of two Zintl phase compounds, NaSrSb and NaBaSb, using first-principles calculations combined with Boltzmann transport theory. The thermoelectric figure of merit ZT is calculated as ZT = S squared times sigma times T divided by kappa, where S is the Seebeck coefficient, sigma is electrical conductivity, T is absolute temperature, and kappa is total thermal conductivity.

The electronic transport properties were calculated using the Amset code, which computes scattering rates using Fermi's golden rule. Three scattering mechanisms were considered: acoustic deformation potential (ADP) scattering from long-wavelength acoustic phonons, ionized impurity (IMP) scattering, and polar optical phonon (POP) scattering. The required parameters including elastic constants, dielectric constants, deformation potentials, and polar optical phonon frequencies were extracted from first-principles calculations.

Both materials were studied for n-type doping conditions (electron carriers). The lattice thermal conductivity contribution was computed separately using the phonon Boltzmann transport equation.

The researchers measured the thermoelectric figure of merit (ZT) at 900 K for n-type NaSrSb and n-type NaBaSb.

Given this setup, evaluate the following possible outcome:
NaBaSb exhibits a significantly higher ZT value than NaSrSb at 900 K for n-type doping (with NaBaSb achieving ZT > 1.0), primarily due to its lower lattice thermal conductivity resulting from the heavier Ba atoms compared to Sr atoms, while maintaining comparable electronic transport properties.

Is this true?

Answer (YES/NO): NO